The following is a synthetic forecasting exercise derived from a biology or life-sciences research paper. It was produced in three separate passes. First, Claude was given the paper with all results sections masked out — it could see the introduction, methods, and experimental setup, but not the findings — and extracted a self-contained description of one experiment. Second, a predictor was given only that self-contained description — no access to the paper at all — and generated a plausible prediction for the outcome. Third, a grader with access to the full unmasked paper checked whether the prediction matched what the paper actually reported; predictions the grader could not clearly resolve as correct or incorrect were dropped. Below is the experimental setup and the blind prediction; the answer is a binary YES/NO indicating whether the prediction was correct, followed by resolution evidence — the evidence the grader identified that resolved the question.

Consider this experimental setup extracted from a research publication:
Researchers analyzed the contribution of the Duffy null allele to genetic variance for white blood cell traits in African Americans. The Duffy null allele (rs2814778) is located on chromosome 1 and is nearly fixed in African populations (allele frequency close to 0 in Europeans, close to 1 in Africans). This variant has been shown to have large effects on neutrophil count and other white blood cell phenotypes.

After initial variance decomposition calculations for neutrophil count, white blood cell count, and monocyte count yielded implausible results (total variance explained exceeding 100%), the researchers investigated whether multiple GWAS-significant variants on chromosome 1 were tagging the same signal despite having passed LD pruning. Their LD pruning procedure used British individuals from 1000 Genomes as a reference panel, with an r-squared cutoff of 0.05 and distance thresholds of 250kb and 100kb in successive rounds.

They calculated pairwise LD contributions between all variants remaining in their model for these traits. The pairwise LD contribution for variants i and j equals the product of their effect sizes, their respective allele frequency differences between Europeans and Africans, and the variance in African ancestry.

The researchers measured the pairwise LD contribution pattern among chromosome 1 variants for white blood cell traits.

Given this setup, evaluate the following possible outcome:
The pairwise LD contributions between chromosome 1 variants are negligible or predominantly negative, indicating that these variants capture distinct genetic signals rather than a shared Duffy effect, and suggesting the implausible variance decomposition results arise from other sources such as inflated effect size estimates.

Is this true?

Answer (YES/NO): NO